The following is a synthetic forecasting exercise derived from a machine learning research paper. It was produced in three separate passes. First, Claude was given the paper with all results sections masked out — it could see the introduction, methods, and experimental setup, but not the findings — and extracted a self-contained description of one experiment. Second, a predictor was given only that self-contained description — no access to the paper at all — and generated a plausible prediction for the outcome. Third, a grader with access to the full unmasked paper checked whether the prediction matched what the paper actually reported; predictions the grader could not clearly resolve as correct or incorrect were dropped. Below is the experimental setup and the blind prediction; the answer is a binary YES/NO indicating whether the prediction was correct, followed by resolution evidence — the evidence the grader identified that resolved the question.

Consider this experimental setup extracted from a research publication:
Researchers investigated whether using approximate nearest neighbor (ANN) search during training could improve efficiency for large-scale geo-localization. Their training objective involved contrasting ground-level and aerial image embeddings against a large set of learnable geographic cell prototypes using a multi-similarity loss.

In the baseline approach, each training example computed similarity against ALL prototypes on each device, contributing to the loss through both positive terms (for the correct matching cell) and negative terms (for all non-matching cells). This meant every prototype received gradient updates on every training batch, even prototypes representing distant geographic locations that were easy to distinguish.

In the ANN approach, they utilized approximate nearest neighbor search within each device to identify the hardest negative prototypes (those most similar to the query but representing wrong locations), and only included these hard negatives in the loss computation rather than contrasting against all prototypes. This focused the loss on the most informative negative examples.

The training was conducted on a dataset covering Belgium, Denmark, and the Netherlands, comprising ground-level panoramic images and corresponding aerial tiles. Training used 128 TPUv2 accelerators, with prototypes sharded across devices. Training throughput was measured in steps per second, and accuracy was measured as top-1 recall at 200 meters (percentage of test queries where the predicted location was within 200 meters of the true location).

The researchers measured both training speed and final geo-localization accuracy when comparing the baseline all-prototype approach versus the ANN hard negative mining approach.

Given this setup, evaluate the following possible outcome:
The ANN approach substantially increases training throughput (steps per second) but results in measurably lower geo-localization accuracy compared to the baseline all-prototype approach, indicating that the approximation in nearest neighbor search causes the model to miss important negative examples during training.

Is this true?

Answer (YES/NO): NO